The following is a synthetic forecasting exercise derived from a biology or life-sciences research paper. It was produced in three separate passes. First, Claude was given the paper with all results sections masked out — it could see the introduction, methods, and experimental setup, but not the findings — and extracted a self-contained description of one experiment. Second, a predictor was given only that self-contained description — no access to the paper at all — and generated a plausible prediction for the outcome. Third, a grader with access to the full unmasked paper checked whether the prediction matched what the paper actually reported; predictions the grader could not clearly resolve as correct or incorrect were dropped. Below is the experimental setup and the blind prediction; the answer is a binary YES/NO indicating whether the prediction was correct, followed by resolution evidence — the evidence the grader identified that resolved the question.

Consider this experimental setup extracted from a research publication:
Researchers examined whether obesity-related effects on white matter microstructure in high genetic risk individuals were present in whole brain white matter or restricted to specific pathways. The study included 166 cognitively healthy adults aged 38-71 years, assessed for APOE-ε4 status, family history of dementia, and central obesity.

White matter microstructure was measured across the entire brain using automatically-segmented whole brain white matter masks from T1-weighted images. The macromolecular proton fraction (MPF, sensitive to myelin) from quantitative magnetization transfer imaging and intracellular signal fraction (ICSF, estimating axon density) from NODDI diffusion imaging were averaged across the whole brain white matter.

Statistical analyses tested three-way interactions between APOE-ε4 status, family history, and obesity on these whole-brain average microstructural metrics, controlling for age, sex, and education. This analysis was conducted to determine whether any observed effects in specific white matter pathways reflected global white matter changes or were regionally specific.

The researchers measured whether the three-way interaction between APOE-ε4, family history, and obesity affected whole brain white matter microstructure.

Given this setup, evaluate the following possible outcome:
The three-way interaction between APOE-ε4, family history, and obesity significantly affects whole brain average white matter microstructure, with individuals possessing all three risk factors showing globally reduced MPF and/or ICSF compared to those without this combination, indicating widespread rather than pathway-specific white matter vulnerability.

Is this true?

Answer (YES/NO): NO